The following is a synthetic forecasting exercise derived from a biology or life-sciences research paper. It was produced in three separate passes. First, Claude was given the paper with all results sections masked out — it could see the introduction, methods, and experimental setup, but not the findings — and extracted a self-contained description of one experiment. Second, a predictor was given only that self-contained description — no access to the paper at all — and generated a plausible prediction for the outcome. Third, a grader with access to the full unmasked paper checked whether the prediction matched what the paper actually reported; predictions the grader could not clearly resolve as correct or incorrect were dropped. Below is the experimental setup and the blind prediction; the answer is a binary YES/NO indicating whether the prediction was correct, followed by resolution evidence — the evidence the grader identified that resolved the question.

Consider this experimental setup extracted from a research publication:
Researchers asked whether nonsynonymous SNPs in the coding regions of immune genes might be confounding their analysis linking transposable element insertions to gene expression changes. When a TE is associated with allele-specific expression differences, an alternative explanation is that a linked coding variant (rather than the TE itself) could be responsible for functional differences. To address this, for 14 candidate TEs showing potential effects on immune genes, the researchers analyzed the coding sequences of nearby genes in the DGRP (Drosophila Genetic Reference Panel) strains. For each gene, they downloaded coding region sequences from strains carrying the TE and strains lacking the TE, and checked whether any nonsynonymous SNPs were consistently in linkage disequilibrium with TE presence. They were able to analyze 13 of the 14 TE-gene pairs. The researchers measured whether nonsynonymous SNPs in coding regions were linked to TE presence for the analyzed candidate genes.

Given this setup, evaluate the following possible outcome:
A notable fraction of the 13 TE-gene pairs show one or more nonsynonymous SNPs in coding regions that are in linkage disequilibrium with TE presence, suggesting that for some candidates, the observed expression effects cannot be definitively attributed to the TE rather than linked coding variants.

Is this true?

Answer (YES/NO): NO